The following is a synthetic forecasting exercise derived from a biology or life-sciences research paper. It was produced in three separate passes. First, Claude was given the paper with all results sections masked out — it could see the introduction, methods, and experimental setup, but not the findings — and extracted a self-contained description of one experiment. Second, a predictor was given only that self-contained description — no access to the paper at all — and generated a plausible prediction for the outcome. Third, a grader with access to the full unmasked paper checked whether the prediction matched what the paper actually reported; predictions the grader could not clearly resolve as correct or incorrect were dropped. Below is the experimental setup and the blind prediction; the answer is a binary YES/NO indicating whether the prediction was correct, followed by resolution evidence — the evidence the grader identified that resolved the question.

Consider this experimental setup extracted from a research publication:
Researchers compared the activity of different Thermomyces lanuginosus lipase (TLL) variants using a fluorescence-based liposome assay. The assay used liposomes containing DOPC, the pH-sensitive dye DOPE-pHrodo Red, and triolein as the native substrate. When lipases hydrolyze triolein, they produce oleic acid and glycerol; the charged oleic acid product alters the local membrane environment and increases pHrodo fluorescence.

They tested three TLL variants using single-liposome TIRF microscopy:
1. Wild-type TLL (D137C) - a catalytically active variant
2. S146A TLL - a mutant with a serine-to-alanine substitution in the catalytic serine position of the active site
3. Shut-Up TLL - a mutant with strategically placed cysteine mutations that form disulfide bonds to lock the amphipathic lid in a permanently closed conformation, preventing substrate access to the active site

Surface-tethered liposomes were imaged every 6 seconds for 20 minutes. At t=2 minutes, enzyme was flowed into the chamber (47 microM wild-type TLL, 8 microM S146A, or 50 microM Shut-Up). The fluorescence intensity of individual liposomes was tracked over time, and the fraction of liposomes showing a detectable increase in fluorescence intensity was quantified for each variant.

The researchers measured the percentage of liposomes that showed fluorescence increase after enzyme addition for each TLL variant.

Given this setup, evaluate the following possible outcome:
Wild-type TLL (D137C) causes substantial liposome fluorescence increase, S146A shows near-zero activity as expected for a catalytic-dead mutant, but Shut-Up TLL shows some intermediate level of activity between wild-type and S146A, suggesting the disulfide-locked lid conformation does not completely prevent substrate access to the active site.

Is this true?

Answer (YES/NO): NO